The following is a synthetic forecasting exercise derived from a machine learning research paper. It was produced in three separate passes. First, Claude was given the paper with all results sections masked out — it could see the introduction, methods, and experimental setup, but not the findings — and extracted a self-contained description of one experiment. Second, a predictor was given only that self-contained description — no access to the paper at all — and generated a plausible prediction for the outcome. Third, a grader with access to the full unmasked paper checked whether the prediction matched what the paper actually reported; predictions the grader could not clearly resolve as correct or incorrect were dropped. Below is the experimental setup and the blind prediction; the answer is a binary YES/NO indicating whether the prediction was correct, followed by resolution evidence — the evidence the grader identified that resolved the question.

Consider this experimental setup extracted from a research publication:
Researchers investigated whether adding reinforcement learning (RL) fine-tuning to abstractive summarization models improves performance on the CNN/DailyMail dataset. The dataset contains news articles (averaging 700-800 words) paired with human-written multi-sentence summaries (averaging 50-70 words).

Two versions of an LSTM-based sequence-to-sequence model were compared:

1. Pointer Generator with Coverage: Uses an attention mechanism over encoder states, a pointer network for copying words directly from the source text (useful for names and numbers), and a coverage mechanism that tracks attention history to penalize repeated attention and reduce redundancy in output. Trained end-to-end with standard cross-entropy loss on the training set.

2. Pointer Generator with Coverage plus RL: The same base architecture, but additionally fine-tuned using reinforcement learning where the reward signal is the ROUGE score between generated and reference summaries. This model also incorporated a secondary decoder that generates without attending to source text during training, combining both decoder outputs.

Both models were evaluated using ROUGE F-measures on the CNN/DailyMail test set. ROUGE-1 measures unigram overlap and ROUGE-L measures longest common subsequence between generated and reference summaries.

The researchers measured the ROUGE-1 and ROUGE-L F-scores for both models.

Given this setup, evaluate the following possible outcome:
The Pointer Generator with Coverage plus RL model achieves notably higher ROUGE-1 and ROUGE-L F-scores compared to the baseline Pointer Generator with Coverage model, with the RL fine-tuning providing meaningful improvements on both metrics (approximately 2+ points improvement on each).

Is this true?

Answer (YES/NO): NO